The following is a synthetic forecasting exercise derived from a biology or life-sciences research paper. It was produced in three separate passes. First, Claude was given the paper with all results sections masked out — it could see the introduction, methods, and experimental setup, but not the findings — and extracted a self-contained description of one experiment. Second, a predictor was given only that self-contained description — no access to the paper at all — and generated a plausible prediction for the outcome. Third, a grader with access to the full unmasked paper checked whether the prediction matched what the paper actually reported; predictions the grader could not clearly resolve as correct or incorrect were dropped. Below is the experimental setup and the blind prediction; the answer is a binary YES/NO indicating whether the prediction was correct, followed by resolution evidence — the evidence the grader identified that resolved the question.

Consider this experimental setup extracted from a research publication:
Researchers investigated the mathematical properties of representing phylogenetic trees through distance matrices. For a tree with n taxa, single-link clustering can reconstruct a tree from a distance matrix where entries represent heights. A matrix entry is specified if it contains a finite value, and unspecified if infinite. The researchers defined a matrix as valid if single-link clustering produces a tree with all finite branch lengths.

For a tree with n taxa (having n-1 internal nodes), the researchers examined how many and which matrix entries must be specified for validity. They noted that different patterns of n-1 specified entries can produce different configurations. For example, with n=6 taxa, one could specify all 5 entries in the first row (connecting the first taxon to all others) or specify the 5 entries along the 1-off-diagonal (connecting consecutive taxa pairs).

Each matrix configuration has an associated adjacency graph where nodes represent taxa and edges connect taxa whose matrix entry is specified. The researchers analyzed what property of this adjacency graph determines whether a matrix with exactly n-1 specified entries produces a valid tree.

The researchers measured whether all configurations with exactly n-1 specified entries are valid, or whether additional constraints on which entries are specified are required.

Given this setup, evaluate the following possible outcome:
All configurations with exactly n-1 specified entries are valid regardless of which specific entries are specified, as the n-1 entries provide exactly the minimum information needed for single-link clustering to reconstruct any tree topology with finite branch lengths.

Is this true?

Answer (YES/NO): NO